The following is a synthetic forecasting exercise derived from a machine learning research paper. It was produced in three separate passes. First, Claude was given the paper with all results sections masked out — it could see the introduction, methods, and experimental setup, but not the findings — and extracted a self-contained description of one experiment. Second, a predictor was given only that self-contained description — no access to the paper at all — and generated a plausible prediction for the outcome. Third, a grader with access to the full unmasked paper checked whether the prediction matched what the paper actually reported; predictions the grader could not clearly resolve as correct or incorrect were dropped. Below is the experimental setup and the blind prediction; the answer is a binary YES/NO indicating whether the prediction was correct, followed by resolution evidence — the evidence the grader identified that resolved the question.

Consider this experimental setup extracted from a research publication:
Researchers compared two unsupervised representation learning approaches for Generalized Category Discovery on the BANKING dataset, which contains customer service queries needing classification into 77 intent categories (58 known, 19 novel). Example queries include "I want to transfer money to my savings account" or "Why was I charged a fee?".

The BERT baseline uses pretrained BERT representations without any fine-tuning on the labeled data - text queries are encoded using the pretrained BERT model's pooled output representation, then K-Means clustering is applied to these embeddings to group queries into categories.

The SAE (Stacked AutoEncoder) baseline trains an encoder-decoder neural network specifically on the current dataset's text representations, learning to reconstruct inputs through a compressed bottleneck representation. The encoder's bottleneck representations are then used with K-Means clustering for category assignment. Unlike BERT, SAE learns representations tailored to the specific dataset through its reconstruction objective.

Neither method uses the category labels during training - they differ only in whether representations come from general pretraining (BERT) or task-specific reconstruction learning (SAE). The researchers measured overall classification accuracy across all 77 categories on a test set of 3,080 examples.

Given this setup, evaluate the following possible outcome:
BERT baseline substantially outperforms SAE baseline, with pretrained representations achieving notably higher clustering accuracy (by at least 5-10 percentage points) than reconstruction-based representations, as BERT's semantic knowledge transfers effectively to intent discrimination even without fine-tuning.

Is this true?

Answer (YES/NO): NO